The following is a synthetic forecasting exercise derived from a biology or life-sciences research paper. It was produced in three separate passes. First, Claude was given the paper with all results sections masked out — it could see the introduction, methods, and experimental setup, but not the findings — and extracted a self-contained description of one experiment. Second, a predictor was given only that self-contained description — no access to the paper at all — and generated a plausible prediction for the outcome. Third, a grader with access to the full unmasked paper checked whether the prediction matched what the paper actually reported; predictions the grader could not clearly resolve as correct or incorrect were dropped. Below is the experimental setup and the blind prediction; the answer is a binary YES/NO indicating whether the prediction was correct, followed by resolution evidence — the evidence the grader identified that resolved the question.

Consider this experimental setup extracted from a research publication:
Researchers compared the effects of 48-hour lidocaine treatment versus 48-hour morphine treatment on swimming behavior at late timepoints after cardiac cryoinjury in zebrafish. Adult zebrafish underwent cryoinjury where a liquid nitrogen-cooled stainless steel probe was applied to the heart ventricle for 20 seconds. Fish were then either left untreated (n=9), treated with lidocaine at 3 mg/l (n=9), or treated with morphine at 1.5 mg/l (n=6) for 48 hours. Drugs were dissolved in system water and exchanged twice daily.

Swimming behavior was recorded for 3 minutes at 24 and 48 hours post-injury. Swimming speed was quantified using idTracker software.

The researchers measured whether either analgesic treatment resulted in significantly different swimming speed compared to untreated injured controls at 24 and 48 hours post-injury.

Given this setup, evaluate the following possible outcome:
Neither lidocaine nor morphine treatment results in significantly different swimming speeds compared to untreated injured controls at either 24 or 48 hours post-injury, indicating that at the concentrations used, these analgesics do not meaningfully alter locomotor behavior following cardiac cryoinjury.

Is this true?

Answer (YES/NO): YES